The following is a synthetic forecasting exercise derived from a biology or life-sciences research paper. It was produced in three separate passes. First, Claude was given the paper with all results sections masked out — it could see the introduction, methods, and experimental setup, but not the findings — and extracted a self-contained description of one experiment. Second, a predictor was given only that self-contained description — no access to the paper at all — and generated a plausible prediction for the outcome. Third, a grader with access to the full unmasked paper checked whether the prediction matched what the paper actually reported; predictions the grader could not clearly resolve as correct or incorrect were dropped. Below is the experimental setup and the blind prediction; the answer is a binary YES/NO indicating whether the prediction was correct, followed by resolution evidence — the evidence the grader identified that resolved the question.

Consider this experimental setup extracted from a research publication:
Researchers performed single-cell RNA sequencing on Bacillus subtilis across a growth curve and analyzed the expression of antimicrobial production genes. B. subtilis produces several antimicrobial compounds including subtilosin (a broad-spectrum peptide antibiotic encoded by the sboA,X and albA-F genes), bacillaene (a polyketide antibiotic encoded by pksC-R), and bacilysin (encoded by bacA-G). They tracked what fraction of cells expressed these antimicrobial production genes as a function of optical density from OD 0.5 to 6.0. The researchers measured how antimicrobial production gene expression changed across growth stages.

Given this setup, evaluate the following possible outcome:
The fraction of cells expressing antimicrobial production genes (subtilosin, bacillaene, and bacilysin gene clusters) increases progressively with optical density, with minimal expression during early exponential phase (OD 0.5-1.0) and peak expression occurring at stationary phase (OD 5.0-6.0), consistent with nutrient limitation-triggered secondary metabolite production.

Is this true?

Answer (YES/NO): NO